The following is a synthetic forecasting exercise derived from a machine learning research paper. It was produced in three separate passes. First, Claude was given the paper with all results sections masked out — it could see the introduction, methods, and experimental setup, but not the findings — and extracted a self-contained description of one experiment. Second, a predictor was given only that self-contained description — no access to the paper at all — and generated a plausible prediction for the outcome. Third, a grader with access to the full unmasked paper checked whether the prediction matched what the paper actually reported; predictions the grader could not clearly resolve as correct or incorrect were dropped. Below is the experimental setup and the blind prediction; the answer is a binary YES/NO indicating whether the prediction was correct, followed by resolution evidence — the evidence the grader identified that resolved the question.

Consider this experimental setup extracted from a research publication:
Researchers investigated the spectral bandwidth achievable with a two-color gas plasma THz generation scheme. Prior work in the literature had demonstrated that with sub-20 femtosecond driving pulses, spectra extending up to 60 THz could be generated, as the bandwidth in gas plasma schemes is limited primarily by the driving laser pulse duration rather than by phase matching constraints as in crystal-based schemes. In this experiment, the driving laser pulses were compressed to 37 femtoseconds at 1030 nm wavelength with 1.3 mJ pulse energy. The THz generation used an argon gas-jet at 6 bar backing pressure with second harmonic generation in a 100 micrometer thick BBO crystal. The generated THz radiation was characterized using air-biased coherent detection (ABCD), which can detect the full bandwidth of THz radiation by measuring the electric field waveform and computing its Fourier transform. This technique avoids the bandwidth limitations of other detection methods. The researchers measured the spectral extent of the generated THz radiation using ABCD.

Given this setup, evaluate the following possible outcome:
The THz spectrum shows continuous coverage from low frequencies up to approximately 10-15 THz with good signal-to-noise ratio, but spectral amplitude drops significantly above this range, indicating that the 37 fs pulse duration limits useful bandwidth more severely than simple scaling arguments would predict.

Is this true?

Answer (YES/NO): NO